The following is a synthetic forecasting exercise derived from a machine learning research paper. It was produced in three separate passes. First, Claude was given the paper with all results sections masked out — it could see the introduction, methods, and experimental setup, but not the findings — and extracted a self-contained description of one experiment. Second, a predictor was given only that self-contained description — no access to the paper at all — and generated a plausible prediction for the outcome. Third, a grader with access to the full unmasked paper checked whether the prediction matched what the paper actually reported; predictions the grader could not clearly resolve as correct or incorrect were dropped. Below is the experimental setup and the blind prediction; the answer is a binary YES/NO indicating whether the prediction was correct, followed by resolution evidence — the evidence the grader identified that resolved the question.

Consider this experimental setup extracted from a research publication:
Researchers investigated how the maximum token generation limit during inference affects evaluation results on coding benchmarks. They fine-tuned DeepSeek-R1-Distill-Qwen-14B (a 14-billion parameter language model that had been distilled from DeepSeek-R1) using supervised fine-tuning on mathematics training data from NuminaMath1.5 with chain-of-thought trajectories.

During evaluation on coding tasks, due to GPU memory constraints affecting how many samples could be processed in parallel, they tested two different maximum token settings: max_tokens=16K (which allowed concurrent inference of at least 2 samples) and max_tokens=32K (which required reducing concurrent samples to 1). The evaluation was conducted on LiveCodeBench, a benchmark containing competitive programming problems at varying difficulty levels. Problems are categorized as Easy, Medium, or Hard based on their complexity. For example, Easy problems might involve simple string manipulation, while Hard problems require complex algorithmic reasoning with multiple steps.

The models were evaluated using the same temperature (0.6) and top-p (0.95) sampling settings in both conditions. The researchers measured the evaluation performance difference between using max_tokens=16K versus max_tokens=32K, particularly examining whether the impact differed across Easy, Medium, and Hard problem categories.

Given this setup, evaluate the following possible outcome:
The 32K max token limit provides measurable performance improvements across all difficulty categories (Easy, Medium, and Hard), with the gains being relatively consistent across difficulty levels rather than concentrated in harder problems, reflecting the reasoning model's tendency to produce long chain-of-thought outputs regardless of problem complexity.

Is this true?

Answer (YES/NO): NO